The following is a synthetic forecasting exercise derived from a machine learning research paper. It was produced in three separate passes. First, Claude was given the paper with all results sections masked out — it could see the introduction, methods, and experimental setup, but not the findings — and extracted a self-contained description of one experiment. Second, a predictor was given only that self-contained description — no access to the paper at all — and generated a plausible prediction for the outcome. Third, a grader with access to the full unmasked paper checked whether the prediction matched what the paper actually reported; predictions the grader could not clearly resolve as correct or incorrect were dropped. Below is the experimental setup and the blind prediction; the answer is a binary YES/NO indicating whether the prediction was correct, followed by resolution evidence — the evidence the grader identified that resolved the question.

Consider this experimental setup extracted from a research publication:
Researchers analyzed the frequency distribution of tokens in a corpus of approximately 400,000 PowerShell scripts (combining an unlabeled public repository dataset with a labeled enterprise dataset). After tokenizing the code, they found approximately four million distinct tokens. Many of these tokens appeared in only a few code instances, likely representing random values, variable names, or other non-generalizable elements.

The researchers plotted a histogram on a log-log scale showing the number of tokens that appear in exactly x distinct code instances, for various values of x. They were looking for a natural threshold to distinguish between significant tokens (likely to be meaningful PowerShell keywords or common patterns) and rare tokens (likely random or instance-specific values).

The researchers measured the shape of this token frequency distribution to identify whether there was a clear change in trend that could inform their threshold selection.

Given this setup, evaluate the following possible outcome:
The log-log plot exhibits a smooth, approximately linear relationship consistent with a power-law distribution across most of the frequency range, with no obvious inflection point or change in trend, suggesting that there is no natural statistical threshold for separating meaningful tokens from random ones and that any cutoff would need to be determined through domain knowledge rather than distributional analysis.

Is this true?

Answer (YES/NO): NO